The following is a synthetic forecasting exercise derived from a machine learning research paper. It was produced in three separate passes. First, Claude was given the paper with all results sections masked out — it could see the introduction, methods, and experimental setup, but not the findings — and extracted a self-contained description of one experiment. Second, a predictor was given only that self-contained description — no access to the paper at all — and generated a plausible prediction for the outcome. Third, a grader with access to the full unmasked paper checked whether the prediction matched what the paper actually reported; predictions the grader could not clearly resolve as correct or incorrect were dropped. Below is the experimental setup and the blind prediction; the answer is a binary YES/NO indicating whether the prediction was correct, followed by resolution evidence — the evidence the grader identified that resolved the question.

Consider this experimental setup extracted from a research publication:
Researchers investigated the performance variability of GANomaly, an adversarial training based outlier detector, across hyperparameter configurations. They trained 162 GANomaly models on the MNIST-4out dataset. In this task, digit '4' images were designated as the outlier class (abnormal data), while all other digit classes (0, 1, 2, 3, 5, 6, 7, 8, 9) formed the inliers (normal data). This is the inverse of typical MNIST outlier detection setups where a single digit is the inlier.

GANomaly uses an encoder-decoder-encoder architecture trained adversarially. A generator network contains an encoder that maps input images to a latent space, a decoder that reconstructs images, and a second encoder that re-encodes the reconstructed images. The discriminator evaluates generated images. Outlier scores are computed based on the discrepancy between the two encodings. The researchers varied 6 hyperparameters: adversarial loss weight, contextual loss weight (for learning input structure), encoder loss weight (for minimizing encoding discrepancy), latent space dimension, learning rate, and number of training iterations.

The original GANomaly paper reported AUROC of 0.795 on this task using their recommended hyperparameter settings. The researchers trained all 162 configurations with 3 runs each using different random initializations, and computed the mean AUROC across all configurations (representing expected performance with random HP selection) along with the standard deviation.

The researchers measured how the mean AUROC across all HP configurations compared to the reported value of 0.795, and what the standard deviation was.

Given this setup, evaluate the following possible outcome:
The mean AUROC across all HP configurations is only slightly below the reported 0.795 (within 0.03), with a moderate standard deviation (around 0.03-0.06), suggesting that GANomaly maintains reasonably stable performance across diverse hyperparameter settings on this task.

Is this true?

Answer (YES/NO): NO